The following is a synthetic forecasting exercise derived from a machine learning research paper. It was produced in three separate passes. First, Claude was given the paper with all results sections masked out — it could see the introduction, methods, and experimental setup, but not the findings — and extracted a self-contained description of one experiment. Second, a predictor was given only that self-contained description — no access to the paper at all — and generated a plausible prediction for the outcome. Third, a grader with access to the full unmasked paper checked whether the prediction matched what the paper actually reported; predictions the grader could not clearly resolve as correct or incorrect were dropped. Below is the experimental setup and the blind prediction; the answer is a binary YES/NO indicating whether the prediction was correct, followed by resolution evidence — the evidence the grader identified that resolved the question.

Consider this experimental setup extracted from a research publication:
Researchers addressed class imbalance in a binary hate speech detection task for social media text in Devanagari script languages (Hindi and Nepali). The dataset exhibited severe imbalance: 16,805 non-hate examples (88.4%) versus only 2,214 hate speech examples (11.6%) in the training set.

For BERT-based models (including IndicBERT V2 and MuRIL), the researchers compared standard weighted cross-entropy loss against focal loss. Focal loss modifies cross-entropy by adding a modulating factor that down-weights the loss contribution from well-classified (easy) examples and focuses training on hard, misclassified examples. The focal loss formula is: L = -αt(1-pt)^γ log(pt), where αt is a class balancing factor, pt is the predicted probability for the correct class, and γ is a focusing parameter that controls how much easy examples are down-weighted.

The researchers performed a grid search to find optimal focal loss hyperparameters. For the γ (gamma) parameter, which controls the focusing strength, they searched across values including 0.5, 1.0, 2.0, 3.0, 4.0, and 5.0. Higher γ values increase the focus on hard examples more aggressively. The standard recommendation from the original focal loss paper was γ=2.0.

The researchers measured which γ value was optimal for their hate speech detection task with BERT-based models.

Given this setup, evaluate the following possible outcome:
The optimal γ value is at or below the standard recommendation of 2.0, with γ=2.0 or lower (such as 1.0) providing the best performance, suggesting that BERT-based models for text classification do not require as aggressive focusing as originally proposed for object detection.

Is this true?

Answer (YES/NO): NO